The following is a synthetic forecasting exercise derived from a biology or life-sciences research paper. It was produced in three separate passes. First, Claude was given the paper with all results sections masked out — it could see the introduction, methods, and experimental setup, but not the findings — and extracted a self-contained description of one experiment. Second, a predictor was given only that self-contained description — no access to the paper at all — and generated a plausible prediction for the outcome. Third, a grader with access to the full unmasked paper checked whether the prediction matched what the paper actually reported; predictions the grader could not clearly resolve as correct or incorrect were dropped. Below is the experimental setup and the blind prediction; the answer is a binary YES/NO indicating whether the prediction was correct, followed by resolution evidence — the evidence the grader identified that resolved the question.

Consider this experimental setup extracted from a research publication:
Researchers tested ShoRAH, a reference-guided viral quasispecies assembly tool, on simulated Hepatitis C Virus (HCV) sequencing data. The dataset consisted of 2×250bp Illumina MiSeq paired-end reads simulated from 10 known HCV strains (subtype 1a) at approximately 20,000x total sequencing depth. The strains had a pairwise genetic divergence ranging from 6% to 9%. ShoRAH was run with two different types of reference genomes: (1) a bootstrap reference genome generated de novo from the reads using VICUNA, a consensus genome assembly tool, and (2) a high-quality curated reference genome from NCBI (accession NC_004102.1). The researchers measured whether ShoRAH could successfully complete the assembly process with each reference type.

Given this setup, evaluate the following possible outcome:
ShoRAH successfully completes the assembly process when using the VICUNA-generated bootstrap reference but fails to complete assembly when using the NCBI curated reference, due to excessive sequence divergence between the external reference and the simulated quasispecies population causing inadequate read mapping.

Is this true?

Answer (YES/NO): NO